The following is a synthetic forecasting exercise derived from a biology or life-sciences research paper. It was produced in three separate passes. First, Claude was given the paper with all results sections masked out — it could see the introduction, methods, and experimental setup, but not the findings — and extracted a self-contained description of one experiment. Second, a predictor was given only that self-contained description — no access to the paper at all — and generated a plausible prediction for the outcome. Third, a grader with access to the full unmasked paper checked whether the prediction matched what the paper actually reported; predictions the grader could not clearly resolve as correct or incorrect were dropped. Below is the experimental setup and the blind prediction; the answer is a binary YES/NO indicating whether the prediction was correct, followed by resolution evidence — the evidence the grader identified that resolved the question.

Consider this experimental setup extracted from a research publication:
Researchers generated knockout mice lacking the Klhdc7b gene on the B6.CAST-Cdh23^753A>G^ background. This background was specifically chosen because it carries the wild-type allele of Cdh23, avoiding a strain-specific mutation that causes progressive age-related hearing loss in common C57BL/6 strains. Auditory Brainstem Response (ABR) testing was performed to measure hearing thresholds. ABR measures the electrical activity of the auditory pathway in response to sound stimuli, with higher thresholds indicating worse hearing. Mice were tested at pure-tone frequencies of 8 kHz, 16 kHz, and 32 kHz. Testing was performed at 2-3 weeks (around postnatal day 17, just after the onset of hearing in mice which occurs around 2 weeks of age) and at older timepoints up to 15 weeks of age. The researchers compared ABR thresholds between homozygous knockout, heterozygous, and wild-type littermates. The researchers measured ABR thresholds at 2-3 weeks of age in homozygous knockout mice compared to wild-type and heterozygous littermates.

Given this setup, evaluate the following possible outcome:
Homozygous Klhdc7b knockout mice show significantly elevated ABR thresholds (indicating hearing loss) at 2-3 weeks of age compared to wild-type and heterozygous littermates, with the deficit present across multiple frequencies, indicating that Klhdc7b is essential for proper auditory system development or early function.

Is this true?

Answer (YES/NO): NO